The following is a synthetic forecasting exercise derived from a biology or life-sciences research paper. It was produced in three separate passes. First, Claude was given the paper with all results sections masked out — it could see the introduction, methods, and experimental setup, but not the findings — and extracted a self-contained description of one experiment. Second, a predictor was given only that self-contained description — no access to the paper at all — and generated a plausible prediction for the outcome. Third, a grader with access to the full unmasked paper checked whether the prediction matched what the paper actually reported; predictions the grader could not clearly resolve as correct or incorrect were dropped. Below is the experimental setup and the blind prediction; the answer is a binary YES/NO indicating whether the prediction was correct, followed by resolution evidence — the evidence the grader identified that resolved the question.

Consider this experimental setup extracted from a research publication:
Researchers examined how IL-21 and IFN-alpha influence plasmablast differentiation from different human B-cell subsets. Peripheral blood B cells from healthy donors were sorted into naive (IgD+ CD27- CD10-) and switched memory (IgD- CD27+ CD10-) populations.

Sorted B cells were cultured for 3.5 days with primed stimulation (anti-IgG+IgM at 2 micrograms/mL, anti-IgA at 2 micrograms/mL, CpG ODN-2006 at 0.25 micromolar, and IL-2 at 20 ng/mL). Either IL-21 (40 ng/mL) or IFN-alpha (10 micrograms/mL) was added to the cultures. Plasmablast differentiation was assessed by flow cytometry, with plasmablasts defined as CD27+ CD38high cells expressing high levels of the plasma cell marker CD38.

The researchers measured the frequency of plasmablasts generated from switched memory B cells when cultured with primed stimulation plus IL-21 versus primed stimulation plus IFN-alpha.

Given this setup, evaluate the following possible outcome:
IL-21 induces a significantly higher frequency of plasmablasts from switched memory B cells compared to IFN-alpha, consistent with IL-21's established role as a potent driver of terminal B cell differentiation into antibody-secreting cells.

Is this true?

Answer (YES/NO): YES